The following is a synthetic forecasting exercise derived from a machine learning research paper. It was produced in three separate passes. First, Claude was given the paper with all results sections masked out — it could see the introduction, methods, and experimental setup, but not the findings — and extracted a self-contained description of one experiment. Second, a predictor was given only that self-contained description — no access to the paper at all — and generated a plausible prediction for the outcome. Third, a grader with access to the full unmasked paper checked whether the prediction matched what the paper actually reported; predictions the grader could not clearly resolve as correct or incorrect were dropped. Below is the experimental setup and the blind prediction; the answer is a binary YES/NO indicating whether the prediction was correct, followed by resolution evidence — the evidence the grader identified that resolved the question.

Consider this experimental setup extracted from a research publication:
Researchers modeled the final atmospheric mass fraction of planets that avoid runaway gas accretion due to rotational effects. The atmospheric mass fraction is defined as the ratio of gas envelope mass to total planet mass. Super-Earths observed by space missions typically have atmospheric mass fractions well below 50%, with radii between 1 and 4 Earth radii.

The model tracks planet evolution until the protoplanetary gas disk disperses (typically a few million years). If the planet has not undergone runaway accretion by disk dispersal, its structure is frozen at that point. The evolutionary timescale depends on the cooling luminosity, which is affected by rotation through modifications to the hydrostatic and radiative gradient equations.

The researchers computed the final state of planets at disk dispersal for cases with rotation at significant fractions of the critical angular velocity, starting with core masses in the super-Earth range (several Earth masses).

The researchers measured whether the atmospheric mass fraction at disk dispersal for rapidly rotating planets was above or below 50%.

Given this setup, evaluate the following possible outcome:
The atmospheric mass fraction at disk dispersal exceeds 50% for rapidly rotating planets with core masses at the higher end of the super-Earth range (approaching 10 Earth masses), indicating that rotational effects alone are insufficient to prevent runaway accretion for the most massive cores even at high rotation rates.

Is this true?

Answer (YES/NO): NO